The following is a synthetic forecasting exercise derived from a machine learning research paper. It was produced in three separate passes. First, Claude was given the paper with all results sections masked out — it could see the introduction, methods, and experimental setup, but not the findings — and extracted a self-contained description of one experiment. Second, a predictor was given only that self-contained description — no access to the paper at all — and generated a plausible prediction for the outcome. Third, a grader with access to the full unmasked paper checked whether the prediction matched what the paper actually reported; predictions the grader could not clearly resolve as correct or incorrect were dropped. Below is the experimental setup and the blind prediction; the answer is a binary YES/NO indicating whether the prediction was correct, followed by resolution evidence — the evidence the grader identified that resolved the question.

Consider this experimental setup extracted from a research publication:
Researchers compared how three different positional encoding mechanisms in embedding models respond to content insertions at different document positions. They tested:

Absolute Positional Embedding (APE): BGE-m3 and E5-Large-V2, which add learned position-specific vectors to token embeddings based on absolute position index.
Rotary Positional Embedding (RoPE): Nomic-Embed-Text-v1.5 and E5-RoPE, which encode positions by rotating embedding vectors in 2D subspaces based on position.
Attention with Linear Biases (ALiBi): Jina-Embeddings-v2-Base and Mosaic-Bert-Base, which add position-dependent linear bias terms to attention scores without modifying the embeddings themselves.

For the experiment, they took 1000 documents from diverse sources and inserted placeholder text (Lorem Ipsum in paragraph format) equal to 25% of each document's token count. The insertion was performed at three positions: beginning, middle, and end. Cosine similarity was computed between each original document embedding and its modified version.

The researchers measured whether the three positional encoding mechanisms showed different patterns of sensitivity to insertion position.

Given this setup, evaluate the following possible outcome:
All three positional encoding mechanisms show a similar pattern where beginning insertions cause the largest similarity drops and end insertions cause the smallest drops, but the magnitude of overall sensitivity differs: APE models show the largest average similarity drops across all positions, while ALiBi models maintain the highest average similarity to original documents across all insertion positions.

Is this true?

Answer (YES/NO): NO